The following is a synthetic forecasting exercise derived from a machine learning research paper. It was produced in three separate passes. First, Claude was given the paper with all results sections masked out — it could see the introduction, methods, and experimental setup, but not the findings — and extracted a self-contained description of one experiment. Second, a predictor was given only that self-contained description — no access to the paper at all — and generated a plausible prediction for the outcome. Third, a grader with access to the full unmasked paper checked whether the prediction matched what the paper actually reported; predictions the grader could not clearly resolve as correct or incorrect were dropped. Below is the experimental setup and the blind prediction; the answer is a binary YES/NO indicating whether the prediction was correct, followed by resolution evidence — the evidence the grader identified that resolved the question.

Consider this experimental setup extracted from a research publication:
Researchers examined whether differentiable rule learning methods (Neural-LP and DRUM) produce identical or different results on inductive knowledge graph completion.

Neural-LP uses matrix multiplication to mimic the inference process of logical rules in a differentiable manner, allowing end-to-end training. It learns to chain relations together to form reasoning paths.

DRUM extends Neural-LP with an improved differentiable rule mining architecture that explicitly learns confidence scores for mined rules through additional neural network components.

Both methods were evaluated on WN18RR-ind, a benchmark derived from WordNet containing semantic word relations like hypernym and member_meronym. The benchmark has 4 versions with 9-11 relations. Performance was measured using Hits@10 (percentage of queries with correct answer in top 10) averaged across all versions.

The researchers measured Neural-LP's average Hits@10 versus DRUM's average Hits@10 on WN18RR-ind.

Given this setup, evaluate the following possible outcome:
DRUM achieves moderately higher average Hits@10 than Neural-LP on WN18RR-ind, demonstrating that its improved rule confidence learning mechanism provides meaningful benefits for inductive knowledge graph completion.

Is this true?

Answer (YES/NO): NO